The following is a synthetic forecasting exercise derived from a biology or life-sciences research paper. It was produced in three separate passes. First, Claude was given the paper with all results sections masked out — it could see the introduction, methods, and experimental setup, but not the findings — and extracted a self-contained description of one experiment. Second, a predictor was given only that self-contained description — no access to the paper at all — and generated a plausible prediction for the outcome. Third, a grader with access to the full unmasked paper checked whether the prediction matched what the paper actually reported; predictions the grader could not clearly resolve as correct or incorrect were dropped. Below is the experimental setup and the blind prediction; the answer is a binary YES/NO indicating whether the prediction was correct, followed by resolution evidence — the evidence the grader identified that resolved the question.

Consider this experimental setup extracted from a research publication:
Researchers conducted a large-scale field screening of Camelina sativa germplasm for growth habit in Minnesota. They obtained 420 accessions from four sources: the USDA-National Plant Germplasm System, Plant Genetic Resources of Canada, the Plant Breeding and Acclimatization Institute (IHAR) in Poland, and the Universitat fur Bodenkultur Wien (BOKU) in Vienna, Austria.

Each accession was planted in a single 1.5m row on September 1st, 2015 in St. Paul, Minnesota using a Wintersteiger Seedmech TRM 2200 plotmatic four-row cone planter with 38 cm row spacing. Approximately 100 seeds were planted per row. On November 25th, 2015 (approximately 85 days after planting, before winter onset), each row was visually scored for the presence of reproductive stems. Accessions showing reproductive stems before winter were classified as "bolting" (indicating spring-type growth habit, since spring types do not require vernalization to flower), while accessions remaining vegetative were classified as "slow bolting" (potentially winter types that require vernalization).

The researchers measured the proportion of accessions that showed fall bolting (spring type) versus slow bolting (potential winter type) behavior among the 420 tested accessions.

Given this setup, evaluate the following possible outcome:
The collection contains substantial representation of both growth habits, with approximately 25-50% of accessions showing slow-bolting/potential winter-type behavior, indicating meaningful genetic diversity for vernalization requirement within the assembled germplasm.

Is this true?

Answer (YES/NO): NO